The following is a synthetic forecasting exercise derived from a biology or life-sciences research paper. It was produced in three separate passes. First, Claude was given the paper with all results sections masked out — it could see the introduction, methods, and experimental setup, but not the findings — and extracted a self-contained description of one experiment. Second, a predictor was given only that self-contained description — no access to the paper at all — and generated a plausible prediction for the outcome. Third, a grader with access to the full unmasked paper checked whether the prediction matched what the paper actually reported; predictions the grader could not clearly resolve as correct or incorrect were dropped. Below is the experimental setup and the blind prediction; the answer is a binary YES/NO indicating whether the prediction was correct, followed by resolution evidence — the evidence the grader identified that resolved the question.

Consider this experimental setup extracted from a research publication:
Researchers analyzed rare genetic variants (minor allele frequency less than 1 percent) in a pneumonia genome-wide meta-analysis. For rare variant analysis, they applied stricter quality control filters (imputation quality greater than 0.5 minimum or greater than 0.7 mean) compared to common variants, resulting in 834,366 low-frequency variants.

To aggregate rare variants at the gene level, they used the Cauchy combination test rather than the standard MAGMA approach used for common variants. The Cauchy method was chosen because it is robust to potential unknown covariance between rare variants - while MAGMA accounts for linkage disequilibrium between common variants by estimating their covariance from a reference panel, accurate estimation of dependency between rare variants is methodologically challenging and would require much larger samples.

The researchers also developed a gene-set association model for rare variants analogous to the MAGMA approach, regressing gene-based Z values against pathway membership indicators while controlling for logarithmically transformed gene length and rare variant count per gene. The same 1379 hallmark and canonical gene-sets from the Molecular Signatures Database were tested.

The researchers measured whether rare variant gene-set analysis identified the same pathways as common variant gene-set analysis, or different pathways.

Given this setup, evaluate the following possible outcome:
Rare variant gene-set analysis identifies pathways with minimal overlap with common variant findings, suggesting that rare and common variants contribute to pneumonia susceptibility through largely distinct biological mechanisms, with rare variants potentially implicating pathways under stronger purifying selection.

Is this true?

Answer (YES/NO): NO